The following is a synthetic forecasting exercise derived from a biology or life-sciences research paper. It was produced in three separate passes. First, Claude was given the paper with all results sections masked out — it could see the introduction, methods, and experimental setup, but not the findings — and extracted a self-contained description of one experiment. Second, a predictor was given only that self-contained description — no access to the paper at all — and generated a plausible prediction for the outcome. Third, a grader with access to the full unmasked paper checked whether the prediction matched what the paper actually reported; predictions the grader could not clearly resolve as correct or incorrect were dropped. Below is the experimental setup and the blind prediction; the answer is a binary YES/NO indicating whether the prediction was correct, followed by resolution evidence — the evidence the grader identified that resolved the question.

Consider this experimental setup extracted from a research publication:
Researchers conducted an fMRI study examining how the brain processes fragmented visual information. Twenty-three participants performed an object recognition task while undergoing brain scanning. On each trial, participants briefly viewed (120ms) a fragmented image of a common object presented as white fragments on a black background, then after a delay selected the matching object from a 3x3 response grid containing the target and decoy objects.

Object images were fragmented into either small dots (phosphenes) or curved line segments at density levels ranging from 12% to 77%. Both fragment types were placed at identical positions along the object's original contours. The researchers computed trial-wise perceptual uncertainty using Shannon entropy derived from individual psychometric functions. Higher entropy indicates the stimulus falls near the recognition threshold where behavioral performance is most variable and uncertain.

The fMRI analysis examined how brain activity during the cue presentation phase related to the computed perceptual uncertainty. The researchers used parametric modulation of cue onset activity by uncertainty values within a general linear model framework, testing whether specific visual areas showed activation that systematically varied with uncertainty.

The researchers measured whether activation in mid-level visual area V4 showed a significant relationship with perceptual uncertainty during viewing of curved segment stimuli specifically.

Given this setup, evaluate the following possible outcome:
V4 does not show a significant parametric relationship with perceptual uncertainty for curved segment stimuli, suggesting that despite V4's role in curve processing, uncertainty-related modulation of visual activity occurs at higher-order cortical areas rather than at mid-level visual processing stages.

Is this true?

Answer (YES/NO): NO